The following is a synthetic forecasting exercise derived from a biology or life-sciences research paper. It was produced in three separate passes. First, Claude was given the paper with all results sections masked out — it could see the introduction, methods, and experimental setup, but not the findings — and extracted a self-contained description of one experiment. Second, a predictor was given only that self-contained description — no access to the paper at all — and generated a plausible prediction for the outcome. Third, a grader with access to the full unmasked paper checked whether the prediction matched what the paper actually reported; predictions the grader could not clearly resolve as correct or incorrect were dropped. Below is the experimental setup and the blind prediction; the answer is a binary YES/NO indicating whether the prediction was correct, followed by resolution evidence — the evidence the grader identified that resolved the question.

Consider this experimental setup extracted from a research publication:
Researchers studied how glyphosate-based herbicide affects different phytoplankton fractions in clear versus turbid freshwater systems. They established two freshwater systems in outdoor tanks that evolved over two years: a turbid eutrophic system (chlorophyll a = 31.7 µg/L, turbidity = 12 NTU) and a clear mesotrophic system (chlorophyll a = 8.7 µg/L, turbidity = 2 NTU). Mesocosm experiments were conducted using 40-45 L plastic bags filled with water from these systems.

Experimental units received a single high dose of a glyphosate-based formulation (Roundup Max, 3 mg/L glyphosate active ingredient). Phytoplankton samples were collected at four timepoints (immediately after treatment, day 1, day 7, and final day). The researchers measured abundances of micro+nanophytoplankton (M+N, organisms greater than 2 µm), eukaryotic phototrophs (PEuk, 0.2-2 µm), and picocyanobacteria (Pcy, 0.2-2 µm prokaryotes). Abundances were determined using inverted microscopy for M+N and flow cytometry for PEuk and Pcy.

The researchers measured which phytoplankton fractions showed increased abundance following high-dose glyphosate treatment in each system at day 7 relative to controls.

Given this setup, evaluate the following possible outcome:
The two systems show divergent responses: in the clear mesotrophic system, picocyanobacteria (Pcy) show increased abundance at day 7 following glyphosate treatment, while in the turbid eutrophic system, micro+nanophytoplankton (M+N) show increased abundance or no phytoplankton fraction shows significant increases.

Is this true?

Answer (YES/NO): NO